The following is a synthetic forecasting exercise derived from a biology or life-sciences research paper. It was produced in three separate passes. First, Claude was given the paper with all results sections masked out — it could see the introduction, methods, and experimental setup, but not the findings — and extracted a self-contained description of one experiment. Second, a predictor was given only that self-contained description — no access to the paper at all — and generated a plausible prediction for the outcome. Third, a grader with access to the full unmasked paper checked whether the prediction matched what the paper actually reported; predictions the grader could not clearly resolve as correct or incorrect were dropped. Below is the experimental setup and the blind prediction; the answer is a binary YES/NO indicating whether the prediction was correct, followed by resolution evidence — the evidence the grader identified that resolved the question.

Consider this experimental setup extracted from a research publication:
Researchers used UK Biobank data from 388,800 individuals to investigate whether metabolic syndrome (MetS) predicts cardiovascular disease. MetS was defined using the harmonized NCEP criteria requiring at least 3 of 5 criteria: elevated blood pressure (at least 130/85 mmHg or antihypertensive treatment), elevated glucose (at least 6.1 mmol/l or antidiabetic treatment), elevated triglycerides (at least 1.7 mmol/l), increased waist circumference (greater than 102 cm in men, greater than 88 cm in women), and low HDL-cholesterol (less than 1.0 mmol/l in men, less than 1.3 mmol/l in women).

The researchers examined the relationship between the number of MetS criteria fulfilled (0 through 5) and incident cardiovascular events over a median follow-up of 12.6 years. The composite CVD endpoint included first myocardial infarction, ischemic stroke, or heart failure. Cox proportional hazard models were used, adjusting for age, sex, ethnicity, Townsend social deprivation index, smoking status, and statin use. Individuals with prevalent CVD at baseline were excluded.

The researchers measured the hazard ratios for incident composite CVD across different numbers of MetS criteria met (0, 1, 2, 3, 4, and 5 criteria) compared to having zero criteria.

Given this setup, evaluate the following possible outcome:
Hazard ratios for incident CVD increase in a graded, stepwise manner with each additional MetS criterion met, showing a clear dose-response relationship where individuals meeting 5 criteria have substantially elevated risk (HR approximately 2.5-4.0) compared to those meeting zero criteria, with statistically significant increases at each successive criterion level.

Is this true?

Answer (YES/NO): YES